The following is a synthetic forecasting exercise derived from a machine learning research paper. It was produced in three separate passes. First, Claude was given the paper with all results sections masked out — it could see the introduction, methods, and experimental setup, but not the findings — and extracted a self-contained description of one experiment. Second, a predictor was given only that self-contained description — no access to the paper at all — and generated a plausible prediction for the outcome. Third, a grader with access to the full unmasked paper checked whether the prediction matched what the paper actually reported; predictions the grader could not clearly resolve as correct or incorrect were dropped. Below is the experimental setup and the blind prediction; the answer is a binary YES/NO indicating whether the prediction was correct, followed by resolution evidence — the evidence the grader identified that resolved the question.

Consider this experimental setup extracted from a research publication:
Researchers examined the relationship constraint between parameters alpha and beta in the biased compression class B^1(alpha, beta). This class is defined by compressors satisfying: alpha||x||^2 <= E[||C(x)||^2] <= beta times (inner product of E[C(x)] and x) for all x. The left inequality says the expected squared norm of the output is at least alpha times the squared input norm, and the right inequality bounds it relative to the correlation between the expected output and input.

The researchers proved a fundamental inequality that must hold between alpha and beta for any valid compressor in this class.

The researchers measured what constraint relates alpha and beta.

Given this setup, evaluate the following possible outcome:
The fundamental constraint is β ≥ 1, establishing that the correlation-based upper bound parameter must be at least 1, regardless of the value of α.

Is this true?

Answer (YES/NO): NO